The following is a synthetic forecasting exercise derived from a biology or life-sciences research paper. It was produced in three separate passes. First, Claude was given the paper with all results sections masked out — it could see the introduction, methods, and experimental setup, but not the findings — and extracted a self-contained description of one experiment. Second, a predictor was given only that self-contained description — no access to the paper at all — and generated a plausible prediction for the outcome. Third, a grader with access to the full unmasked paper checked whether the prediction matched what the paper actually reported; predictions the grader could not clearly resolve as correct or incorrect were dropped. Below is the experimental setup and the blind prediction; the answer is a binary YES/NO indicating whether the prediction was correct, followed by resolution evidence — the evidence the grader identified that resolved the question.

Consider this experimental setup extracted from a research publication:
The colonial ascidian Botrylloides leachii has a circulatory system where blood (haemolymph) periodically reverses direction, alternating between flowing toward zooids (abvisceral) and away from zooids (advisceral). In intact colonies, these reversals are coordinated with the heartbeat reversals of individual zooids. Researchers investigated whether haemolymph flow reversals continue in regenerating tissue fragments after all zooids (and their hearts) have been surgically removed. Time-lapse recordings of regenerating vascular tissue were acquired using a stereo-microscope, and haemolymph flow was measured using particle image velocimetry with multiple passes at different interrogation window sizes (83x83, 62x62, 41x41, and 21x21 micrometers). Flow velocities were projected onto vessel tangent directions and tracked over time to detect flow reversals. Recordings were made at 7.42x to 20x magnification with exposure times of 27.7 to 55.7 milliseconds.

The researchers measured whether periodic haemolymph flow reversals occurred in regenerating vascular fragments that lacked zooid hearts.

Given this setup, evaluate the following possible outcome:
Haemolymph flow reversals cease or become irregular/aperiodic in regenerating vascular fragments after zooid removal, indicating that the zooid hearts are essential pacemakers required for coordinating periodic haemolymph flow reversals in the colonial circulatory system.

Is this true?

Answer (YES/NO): NO